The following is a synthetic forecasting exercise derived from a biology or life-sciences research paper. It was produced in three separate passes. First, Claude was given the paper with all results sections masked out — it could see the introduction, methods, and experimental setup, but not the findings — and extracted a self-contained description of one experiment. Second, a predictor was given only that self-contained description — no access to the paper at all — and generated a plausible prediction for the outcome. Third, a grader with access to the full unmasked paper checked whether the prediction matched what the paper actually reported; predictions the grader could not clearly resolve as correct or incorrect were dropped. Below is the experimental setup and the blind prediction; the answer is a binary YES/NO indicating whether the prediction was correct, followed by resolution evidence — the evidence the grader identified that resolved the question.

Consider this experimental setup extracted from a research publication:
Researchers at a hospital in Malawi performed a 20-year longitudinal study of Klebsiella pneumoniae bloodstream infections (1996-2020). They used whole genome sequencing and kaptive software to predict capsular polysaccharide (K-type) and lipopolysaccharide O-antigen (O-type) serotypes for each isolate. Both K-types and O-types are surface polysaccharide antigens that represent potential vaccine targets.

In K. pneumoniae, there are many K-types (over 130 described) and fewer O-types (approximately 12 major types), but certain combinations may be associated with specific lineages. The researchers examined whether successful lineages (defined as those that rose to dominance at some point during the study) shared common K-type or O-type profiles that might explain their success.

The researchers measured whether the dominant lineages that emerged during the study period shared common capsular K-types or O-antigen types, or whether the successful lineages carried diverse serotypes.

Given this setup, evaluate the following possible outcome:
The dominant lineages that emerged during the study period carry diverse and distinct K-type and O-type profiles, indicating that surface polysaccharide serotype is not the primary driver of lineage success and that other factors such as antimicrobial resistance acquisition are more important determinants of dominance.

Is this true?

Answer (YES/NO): YES